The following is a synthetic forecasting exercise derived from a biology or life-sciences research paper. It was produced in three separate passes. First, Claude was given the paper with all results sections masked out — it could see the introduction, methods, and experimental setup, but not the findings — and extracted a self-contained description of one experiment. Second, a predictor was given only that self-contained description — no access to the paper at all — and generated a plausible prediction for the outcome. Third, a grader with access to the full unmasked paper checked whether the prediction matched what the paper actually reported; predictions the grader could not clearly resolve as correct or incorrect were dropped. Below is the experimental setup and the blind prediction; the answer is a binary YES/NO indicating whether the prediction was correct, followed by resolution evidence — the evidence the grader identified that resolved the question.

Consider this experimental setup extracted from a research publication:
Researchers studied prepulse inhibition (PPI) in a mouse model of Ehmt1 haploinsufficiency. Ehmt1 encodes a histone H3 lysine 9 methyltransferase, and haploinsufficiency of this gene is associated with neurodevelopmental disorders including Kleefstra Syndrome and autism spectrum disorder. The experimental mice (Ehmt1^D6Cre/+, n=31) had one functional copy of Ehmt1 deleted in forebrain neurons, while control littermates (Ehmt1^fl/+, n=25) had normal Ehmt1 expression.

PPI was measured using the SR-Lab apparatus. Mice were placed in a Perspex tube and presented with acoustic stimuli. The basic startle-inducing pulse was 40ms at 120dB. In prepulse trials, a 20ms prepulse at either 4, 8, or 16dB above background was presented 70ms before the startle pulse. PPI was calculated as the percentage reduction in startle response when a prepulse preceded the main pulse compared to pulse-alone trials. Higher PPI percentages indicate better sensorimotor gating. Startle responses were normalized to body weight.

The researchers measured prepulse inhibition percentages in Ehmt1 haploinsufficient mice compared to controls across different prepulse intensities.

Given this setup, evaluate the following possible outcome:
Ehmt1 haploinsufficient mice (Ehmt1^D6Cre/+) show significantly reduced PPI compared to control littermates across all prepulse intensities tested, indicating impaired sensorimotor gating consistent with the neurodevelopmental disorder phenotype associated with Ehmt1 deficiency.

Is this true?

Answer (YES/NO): YES